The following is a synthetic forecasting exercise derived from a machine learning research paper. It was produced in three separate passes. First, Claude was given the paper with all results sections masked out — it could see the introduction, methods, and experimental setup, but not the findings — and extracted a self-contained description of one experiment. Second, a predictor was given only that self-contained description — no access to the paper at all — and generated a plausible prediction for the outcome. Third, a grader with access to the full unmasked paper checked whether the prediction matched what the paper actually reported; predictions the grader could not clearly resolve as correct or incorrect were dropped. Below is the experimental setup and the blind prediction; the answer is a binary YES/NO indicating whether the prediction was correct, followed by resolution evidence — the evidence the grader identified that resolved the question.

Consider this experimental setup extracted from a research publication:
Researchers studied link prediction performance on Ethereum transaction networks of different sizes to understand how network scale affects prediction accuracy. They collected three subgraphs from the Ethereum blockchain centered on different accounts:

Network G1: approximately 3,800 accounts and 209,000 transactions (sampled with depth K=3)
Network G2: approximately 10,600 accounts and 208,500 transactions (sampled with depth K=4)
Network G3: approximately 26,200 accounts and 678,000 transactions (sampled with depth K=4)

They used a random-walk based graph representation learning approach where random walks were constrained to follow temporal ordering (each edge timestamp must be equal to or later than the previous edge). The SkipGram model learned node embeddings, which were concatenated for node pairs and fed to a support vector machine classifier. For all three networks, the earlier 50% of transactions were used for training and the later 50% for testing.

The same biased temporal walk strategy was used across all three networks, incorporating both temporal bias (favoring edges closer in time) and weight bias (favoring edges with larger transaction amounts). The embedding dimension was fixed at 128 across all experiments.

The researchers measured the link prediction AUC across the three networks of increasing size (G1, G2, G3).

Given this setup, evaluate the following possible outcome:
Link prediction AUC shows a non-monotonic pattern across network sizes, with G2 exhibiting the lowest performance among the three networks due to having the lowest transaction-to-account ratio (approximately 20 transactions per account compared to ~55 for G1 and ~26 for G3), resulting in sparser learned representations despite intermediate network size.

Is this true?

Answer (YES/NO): NO